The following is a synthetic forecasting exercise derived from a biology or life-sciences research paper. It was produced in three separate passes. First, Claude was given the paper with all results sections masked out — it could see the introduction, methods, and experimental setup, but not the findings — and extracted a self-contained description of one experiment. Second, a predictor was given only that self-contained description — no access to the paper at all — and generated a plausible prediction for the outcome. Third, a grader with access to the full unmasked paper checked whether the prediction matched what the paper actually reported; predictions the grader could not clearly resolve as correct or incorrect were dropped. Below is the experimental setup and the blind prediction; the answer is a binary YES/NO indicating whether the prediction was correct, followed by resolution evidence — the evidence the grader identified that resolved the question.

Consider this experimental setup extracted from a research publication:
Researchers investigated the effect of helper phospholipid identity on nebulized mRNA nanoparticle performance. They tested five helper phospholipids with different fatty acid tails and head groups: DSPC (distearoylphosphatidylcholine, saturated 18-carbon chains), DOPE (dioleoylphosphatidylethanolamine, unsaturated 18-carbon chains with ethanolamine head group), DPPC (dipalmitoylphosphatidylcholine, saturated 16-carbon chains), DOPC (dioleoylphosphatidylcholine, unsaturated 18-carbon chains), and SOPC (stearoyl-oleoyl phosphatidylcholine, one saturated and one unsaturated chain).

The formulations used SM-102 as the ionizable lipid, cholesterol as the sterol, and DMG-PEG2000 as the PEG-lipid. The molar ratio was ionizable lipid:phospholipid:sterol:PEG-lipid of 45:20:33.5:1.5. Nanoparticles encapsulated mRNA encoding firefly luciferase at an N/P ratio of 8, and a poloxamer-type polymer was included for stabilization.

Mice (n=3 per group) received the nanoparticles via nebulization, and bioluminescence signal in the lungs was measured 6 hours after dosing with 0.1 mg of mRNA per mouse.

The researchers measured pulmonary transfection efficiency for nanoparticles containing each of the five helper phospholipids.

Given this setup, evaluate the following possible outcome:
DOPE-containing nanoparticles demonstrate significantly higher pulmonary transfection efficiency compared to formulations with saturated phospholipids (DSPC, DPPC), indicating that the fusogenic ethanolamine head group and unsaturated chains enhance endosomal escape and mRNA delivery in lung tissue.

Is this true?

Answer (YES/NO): NO